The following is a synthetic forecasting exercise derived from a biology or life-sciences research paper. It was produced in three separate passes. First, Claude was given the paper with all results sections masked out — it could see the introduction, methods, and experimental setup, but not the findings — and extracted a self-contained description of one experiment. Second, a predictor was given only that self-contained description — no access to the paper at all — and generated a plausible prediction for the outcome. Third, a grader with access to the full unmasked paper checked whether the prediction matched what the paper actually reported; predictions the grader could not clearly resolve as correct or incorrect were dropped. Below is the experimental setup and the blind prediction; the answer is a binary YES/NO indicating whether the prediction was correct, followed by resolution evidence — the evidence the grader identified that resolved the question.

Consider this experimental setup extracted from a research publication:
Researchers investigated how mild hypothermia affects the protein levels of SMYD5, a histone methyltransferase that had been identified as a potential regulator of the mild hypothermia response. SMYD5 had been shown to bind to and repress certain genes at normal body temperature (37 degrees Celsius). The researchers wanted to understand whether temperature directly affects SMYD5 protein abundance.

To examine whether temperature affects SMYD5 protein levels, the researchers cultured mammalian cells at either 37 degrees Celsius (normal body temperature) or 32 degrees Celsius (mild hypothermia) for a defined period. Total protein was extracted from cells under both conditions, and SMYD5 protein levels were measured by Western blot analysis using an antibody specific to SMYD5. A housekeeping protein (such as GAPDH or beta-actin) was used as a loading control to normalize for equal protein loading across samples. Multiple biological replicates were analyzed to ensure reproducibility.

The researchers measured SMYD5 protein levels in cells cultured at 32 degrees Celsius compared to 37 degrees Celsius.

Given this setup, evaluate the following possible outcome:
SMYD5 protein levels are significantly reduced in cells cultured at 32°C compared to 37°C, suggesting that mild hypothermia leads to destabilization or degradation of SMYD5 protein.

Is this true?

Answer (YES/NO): YES